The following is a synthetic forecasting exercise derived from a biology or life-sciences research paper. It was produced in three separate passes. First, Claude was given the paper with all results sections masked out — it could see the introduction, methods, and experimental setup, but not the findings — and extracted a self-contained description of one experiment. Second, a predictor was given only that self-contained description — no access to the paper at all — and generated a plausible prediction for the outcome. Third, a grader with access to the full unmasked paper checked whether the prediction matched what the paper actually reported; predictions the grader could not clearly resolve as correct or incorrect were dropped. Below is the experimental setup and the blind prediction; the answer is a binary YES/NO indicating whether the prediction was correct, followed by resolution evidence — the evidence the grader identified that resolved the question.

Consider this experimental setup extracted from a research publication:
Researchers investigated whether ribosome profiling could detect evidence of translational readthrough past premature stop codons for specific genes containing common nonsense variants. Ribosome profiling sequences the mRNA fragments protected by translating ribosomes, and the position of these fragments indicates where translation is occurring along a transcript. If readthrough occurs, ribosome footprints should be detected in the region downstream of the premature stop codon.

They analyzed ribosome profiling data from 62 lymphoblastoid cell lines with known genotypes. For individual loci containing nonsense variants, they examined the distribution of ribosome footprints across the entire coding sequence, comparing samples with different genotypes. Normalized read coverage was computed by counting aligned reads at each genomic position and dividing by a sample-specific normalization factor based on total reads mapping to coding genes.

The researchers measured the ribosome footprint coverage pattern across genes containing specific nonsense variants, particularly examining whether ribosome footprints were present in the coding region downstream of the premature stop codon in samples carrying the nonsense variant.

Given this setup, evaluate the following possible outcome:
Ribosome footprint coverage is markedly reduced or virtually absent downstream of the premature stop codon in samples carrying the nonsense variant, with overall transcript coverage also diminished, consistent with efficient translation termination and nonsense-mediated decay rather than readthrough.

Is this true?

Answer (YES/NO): NO